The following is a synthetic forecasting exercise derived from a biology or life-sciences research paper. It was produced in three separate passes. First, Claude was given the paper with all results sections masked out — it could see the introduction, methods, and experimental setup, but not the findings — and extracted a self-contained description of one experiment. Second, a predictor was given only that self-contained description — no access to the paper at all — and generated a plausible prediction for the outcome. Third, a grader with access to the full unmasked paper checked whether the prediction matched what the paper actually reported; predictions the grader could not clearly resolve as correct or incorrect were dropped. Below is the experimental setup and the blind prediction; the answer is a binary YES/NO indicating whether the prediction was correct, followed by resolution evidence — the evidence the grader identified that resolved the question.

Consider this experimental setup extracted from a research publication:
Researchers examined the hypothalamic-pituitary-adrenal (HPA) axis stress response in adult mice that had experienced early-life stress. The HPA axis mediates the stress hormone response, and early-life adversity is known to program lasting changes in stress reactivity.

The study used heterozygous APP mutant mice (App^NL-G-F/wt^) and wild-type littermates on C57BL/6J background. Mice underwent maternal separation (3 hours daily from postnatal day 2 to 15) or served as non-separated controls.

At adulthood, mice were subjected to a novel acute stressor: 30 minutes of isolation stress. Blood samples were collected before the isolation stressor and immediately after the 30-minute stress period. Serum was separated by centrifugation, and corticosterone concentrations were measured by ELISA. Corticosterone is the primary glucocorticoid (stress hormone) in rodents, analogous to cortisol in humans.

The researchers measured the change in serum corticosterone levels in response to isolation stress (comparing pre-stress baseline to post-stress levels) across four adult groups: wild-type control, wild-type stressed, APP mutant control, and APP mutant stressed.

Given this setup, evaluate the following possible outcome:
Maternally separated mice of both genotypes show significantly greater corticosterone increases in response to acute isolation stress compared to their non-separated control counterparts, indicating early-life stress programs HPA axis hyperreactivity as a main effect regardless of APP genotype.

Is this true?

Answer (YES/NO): NO